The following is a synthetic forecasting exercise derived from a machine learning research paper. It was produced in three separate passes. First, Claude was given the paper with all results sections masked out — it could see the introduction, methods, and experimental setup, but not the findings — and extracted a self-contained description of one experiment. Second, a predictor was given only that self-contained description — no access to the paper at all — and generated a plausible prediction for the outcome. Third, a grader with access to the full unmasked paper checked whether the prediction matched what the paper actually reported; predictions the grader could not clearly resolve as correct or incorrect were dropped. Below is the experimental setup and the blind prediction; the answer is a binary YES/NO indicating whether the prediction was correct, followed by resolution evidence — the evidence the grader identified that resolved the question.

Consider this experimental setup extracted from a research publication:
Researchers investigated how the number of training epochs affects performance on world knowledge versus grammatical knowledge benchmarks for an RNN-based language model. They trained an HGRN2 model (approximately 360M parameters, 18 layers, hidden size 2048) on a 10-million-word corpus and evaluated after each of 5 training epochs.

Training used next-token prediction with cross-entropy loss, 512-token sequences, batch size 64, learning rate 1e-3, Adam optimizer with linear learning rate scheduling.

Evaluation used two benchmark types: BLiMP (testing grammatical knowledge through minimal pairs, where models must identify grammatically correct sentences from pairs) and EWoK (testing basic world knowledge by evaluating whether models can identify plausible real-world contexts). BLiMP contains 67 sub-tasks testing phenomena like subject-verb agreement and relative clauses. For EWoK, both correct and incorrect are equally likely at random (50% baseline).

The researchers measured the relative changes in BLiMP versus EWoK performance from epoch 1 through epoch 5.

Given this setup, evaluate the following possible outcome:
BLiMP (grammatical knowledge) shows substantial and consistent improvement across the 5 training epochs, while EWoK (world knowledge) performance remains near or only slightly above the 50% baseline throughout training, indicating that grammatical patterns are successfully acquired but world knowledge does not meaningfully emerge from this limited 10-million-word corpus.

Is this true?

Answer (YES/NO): NO